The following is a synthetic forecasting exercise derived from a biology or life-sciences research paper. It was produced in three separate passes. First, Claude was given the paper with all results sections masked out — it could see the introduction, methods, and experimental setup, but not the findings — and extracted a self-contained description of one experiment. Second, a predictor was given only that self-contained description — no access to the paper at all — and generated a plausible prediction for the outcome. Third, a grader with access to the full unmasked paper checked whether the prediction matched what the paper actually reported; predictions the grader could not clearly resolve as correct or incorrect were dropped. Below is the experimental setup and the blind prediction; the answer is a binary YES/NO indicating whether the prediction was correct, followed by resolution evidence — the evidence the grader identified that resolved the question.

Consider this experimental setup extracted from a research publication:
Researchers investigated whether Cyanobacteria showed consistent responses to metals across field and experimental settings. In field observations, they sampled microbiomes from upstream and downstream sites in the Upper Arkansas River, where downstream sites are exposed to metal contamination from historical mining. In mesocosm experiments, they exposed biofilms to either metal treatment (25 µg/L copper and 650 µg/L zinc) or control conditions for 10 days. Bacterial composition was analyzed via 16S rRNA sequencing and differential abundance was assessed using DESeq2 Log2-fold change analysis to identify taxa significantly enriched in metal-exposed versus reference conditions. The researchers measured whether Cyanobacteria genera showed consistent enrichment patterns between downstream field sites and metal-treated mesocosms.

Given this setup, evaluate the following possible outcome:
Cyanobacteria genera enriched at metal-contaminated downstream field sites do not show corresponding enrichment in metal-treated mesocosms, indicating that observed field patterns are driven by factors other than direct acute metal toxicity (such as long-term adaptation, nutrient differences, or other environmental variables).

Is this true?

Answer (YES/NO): YES